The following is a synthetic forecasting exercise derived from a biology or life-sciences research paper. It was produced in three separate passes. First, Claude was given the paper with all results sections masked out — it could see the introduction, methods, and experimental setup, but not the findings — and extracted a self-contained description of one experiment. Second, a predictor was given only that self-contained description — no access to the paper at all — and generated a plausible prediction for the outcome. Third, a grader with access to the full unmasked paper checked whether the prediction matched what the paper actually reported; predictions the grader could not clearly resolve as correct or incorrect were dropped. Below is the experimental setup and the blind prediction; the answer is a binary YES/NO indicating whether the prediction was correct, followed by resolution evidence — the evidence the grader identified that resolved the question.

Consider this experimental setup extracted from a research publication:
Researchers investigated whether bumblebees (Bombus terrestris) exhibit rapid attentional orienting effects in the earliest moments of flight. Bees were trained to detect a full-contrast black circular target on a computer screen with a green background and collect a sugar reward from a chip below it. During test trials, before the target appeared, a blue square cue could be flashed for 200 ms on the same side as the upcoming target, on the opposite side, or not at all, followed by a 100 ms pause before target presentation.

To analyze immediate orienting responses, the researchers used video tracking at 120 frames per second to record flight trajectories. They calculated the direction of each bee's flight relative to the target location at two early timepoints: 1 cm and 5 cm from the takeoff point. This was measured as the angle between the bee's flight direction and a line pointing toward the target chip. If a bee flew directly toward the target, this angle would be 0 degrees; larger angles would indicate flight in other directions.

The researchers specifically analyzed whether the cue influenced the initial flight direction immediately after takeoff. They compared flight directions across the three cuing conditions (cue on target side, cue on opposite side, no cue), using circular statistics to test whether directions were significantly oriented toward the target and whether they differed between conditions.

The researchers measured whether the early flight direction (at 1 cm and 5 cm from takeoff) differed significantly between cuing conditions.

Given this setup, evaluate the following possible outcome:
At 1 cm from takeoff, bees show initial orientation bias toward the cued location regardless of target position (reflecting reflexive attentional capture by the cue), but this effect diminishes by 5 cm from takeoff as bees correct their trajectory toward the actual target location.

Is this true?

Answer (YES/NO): NO